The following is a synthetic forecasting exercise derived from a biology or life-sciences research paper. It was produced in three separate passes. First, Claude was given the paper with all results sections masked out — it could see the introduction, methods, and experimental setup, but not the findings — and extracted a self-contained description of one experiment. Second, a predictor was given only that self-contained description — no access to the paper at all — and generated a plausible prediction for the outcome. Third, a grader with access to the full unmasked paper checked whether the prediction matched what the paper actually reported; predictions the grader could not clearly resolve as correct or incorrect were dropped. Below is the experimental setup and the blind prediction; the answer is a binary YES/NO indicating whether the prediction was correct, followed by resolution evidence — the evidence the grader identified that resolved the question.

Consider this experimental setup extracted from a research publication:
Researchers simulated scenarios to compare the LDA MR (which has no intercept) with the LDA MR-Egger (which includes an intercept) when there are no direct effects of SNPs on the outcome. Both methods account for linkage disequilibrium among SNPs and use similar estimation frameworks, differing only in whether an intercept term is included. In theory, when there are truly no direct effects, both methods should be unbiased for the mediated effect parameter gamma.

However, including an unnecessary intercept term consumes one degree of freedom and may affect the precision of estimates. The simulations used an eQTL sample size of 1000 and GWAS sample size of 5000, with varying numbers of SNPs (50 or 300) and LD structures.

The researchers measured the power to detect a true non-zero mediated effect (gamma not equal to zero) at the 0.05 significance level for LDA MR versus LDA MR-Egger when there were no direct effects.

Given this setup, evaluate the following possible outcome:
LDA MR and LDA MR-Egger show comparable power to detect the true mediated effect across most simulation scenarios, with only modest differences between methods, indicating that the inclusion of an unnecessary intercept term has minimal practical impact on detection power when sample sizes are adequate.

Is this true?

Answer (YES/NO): NO